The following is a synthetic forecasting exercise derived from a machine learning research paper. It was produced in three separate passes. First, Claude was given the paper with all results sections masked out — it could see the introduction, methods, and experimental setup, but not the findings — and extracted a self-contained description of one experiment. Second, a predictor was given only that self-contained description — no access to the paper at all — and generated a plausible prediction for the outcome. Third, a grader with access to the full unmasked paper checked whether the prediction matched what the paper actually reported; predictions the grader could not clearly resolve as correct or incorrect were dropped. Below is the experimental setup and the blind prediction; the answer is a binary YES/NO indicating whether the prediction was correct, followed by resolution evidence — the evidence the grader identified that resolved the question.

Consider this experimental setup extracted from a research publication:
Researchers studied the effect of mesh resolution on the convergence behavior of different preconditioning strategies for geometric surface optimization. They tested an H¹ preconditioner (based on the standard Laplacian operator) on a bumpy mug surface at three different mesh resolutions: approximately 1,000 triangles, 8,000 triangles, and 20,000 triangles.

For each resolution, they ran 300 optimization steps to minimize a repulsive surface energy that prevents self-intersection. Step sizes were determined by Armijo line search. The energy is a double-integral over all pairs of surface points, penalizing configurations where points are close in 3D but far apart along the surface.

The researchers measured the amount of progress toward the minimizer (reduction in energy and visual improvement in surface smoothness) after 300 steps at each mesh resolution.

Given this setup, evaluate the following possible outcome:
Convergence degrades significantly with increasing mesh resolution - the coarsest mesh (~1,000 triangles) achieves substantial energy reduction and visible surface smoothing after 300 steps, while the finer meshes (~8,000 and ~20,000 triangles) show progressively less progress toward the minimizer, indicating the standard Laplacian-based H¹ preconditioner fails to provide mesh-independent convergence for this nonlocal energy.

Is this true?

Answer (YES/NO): YES